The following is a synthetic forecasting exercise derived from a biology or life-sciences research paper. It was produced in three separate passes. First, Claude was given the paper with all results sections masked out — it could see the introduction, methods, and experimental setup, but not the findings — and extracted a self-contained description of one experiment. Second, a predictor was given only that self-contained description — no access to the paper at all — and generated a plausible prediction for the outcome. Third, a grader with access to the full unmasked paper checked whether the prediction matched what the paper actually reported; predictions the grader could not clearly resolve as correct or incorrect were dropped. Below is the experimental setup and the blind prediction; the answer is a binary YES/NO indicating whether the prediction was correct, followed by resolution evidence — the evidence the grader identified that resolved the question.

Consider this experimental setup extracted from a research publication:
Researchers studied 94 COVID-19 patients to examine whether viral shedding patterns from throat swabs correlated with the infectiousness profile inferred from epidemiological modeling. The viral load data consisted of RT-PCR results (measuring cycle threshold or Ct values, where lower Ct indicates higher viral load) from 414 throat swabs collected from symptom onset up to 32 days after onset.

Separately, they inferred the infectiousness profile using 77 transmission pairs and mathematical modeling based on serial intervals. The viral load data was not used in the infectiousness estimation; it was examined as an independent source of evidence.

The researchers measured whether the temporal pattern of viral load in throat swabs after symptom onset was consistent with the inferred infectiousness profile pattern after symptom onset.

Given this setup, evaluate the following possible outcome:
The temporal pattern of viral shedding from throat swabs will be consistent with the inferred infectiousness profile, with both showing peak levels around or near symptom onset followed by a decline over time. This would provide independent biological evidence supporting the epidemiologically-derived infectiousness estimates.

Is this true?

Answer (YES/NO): YES